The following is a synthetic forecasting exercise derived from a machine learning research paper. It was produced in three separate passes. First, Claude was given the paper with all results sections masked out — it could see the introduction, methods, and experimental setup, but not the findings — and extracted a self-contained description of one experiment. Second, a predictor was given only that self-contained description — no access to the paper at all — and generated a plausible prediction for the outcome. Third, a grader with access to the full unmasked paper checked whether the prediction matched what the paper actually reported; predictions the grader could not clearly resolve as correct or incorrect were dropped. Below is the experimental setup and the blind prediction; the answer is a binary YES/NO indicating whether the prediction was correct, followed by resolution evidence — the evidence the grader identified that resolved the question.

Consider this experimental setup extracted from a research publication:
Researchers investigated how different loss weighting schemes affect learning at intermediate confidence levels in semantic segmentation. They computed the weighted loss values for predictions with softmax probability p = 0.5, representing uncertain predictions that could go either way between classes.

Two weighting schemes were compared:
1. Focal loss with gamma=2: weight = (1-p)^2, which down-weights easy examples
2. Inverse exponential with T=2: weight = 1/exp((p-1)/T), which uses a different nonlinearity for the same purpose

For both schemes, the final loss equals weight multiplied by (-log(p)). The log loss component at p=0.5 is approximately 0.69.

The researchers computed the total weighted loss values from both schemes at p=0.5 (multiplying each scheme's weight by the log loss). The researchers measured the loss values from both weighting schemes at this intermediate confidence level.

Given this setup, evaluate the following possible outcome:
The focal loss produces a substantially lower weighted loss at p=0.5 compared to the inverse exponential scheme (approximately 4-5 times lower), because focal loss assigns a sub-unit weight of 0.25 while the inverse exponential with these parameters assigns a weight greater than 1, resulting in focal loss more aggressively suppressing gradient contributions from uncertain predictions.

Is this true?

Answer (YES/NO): NO